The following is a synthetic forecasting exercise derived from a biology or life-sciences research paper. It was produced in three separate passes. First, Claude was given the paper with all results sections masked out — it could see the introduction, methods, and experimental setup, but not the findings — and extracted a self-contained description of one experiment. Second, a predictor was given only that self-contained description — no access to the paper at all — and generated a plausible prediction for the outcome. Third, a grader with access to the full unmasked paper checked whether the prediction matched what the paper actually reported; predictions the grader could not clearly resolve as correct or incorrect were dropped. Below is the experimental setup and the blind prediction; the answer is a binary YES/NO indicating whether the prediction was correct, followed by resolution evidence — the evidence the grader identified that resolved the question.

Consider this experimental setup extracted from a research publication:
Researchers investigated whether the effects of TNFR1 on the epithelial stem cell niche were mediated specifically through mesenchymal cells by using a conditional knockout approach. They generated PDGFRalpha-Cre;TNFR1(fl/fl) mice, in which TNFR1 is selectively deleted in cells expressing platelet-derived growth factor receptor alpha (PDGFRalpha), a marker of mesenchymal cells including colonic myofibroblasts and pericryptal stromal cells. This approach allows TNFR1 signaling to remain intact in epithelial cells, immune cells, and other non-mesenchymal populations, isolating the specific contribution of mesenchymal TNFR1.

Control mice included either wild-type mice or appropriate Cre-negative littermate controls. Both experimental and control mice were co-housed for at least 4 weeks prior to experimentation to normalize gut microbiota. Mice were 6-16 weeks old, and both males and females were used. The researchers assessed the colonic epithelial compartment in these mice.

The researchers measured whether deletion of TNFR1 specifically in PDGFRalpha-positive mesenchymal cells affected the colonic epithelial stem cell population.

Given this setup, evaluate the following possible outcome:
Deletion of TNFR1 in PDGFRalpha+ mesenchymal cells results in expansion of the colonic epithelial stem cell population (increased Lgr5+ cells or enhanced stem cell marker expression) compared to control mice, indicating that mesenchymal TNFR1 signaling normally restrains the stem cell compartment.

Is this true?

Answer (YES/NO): NO